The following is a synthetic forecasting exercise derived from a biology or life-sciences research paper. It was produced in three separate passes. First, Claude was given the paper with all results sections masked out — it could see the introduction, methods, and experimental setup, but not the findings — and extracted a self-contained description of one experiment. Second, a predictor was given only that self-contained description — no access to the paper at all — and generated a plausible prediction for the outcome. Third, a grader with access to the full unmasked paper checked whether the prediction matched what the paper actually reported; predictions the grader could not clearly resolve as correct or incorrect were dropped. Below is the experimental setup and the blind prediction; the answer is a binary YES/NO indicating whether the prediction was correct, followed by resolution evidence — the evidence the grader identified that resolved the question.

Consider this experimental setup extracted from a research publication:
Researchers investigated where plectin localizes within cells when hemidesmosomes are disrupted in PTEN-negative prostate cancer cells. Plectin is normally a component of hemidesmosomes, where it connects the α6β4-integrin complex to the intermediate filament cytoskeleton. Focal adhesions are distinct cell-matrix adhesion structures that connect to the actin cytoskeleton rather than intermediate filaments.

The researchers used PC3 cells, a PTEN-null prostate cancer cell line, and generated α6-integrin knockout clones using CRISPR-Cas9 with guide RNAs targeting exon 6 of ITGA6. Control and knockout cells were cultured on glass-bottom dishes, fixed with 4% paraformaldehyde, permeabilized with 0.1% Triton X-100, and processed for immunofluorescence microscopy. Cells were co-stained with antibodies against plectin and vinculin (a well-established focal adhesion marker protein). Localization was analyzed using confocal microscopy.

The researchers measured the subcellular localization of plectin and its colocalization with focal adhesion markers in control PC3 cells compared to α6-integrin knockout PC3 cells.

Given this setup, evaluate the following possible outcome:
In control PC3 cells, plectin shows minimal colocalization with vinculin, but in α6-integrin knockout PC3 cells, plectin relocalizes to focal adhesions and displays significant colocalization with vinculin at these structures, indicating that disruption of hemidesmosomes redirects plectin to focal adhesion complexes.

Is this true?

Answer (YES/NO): NO